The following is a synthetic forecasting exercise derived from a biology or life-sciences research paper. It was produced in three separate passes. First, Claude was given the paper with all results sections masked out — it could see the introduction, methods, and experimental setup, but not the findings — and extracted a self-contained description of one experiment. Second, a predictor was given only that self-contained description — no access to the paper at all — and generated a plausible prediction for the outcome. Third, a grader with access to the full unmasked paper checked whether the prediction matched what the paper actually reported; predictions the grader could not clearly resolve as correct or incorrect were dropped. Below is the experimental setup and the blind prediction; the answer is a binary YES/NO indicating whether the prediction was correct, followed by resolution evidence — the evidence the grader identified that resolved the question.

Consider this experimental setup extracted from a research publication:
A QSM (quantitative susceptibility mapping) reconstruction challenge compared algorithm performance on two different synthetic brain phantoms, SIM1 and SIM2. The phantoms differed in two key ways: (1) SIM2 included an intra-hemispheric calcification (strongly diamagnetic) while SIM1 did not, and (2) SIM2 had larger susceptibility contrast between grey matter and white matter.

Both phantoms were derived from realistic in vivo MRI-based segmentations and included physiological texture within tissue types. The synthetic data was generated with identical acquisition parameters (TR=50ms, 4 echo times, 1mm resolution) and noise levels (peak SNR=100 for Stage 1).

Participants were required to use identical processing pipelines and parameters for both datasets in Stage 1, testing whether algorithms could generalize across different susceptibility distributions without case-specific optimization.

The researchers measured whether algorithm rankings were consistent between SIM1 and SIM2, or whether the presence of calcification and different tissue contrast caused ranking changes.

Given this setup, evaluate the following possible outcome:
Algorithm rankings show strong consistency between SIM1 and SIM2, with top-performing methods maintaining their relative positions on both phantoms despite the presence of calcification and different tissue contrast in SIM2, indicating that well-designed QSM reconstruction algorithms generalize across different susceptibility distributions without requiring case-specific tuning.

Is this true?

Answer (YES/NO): YES